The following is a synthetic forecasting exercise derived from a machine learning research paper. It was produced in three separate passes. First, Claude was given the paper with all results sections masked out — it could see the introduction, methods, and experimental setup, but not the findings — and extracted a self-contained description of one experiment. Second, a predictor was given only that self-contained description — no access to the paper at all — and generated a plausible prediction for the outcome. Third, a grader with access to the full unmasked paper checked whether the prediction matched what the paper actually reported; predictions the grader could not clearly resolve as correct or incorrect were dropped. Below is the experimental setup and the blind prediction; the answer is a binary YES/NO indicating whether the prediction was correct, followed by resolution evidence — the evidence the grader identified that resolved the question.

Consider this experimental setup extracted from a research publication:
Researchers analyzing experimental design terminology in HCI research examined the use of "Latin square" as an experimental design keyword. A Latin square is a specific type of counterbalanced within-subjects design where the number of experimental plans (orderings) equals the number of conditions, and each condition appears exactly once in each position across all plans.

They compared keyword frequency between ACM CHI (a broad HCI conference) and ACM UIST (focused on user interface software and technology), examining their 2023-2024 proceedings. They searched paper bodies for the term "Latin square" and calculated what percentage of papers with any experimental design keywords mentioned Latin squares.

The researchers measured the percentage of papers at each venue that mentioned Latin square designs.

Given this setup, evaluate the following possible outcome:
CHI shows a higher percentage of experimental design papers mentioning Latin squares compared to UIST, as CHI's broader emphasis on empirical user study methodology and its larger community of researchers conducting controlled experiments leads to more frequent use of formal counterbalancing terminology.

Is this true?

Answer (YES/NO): NO